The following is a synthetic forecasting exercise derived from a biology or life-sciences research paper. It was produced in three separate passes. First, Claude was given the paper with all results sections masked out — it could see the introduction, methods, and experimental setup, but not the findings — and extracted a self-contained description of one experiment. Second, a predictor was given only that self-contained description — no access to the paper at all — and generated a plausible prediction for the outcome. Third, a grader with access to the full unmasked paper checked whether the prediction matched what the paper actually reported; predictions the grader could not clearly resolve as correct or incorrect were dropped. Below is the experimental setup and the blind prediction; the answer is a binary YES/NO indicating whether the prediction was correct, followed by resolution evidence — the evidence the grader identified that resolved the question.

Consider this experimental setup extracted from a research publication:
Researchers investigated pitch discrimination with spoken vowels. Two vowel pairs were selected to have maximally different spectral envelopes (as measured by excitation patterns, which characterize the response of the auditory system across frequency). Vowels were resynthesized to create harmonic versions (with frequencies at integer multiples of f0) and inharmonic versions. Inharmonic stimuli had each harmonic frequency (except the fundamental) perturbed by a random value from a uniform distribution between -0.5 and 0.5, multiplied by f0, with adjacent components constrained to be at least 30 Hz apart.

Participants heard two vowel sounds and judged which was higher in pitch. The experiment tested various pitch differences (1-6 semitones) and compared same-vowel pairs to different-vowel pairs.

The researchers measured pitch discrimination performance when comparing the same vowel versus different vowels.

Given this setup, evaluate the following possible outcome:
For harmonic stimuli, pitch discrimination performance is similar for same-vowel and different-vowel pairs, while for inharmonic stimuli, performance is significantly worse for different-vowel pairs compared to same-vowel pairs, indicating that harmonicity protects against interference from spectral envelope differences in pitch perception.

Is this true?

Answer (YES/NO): NO